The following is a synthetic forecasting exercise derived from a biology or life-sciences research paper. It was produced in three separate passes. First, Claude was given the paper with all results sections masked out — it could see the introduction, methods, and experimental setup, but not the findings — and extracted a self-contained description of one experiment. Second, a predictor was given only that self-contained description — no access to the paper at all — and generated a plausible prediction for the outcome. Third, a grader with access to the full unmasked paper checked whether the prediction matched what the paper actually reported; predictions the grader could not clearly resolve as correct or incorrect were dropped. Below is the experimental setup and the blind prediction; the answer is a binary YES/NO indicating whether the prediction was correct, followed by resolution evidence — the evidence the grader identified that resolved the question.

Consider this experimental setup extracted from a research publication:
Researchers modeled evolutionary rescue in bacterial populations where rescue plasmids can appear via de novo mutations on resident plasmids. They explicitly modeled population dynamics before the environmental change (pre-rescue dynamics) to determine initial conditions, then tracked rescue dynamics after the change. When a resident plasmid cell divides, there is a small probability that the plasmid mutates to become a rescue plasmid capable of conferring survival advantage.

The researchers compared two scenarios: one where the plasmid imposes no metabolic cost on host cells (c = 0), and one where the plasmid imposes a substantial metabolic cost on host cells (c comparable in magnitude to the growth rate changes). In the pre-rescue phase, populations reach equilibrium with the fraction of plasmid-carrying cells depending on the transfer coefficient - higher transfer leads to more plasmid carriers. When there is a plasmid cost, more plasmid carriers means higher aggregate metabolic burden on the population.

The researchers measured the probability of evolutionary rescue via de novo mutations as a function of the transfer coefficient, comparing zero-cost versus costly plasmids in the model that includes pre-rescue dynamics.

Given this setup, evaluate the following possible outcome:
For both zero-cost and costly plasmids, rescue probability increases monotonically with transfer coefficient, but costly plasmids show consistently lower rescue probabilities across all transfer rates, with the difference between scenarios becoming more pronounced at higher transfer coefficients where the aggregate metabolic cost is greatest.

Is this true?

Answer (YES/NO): NO